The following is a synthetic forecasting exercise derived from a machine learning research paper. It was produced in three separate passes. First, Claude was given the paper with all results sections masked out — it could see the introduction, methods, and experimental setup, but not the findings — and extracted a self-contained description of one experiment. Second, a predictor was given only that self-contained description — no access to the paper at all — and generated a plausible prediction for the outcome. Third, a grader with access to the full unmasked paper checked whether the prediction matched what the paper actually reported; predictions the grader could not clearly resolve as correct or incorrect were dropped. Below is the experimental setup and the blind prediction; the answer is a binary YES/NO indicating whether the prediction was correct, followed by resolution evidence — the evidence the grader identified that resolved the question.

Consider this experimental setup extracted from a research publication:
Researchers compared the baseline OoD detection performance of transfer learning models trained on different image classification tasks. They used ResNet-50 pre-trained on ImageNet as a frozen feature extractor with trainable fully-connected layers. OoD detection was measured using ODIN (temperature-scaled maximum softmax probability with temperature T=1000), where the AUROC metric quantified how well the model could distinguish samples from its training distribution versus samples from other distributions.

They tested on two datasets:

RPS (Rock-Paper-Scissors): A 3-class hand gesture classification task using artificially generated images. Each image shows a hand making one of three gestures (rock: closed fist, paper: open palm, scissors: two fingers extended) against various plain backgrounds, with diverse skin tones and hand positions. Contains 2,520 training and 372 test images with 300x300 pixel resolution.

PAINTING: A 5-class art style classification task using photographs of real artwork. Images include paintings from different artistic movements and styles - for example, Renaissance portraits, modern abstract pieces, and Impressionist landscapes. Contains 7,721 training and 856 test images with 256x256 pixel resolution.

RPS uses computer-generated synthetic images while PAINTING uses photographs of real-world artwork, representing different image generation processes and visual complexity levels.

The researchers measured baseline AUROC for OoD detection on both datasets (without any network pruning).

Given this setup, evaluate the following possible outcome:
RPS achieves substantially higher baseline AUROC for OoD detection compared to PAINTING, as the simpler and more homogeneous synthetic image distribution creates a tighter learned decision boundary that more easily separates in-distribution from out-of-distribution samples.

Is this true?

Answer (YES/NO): NO